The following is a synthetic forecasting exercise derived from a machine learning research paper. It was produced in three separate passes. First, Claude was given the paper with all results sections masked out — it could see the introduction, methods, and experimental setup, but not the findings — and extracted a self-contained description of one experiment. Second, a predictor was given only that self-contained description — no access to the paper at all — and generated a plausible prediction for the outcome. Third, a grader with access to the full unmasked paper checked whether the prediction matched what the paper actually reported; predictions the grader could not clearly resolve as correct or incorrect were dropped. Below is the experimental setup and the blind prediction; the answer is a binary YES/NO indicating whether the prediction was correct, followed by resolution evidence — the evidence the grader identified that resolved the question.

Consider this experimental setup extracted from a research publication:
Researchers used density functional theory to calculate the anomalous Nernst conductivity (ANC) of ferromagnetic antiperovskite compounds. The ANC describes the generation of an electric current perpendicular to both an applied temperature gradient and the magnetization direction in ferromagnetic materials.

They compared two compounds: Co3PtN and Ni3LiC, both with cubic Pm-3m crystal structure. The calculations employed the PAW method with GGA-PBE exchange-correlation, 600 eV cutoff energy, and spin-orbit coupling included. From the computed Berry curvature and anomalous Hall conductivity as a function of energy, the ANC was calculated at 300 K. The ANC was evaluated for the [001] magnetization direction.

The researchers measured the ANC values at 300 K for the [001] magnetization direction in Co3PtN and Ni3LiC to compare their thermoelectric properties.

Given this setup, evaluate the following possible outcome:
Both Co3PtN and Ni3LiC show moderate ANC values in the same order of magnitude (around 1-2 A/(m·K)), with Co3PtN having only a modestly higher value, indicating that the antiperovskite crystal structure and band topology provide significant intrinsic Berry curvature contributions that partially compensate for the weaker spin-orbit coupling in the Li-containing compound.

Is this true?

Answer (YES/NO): NO